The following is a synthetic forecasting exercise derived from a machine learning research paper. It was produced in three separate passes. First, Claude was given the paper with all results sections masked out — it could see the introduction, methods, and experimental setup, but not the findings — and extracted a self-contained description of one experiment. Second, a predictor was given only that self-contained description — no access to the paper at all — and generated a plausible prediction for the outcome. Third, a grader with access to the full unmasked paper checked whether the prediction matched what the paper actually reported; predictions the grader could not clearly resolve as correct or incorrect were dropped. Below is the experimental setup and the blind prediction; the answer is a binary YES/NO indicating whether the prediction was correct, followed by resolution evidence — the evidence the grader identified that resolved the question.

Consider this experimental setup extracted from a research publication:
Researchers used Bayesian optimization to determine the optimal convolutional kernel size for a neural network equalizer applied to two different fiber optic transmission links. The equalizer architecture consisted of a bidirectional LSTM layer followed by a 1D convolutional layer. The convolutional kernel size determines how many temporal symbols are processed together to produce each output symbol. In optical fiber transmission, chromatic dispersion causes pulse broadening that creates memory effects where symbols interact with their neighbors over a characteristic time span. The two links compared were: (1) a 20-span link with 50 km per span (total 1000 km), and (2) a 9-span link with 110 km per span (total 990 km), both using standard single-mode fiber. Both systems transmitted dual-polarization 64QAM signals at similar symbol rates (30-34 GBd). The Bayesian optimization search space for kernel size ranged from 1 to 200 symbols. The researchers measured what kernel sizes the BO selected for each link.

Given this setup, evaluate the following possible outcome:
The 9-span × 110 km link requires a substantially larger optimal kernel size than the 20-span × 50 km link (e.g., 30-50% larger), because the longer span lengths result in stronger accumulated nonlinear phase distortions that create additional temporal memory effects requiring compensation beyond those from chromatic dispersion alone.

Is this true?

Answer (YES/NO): NO